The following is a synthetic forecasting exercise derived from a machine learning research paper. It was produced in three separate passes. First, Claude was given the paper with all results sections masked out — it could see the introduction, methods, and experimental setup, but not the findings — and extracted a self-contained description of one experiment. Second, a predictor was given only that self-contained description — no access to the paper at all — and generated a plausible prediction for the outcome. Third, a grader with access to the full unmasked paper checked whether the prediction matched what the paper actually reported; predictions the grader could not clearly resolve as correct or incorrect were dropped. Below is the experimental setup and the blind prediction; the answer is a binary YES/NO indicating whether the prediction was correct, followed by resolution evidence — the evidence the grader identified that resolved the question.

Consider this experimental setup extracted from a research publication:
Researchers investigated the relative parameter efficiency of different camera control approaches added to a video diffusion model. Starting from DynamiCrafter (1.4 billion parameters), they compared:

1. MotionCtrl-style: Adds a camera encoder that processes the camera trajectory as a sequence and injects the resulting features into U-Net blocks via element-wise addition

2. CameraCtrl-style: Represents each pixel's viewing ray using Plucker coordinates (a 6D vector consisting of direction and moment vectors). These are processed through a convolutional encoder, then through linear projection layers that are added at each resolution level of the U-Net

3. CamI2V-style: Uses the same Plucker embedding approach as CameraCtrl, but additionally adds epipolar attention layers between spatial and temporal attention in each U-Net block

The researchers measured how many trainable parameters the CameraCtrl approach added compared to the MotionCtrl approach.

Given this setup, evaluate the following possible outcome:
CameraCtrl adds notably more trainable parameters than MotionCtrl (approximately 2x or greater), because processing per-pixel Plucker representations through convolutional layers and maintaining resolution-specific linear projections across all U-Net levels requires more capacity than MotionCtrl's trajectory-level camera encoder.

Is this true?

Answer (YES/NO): YES